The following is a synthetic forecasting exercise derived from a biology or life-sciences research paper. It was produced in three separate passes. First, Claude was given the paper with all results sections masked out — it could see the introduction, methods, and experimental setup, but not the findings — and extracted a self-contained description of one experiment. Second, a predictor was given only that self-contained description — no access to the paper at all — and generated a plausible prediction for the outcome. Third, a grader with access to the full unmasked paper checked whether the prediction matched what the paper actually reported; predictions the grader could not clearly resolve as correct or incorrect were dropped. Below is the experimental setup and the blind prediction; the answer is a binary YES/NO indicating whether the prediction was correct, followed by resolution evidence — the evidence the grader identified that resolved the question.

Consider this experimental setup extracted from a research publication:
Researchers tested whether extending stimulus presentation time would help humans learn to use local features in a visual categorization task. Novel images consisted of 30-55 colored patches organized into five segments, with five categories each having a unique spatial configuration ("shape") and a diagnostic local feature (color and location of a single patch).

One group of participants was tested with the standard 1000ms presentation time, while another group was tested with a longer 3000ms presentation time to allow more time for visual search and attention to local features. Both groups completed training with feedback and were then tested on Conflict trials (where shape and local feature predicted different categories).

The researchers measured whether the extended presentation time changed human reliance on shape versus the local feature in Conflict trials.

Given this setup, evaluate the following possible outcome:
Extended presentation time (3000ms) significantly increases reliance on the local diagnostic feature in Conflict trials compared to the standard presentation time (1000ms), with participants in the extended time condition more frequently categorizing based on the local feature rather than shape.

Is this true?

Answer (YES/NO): NO